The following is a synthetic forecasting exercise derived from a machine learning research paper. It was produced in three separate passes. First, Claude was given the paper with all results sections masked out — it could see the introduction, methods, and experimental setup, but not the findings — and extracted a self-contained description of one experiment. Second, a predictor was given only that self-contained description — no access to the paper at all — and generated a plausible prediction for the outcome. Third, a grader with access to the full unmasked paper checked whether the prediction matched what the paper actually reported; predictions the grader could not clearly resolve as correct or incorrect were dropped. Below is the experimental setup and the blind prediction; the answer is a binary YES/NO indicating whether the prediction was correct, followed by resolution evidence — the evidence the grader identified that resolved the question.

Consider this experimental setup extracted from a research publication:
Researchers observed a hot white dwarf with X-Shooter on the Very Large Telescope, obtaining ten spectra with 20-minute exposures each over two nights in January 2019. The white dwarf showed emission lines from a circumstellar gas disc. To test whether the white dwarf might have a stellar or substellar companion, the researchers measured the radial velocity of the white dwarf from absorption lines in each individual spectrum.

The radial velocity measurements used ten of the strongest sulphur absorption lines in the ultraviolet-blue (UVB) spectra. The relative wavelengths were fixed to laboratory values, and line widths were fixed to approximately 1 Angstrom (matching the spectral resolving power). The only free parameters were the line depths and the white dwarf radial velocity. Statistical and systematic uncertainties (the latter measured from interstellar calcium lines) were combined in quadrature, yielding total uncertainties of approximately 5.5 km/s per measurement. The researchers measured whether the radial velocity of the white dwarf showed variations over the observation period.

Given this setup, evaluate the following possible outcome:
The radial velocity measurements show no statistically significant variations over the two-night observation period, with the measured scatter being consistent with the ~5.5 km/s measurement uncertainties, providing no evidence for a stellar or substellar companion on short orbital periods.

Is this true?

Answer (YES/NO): YES